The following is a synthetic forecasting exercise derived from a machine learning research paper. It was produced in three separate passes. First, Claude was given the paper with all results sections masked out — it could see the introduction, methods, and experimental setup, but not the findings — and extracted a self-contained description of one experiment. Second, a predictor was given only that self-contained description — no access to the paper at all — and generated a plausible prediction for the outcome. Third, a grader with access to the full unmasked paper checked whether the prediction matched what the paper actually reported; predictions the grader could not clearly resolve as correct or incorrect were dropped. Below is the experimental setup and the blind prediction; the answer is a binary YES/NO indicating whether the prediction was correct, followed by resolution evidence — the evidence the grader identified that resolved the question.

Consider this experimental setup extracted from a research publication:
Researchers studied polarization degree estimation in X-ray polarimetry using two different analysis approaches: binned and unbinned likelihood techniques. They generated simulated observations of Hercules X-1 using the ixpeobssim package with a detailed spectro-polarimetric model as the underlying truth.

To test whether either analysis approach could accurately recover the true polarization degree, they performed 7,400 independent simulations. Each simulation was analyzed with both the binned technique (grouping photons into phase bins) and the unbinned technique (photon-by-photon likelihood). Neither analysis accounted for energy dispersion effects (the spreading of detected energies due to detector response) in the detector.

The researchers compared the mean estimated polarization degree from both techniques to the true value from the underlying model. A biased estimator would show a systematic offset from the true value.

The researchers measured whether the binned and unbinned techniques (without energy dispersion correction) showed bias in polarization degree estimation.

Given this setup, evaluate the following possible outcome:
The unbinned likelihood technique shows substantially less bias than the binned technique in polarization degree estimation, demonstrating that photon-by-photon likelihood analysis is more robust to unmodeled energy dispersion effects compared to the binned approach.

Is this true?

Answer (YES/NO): NO